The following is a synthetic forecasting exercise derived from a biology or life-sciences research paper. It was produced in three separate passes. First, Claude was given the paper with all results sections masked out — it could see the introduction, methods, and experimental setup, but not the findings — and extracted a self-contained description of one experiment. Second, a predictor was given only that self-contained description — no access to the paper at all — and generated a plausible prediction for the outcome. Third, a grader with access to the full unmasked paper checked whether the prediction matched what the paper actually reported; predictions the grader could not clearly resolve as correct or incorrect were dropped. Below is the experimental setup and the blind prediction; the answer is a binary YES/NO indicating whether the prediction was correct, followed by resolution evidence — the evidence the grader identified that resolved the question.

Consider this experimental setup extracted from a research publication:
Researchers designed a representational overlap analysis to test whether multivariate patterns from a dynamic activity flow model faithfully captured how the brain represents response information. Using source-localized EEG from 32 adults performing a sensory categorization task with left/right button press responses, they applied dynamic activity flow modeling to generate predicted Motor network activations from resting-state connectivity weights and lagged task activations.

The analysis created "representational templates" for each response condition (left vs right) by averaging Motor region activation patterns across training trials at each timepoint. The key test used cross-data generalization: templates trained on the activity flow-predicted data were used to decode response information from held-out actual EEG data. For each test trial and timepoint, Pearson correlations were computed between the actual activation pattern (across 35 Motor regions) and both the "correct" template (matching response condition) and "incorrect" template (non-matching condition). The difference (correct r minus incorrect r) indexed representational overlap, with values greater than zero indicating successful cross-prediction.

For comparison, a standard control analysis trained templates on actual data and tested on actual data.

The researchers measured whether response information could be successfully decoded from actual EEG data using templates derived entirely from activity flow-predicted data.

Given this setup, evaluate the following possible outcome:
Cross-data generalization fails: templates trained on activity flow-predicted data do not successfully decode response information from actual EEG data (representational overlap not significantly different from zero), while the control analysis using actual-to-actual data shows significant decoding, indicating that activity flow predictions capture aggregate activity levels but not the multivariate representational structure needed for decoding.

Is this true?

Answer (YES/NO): NO